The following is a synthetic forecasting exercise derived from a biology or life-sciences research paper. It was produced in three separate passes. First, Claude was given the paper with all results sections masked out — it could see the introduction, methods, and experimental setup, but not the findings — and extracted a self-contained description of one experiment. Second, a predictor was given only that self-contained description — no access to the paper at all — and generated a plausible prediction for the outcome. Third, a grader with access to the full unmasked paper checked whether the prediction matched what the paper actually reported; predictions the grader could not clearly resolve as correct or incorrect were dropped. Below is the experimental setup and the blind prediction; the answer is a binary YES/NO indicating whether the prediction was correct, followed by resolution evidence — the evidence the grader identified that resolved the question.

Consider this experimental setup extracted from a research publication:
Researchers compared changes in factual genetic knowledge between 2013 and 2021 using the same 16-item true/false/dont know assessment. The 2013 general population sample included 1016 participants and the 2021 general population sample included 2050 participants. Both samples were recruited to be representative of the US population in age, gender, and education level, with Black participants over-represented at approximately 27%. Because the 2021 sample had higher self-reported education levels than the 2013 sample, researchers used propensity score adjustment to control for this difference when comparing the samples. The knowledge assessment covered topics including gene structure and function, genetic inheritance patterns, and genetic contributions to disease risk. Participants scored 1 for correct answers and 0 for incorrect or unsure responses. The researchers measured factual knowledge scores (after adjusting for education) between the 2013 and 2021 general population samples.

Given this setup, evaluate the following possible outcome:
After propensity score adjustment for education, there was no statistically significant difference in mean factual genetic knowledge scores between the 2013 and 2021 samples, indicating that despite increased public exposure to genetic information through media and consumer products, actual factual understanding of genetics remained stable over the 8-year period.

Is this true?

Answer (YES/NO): NO